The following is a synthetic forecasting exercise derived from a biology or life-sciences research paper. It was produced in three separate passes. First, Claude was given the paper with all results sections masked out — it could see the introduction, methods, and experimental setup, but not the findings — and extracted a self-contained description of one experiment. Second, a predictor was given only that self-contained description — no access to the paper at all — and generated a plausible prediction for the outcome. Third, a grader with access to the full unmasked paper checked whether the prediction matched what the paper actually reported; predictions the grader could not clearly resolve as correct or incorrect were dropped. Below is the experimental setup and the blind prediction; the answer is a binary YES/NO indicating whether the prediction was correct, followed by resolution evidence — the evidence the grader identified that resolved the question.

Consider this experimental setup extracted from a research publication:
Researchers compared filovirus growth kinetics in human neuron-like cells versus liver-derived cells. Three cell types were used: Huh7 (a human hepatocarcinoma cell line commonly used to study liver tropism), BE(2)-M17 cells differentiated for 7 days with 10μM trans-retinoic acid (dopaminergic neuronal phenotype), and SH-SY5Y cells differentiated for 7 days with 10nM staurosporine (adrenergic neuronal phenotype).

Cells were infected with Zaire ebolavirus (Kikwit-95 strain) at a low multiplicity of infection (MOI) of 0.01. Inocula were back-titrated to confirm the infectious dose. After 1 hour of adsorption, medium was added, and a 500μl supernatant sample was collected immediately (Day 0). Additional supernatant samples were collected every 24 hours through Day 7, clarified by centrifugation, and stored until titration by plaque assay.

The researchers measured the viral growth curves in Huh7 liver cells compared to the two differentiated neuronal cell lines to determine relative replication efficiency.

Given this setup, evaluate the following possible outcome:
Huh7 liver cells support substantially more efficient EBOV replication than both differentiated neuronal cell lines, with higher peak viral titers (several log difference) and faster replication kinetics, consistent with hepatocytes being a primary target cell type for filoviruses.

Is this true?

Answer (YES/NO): NO